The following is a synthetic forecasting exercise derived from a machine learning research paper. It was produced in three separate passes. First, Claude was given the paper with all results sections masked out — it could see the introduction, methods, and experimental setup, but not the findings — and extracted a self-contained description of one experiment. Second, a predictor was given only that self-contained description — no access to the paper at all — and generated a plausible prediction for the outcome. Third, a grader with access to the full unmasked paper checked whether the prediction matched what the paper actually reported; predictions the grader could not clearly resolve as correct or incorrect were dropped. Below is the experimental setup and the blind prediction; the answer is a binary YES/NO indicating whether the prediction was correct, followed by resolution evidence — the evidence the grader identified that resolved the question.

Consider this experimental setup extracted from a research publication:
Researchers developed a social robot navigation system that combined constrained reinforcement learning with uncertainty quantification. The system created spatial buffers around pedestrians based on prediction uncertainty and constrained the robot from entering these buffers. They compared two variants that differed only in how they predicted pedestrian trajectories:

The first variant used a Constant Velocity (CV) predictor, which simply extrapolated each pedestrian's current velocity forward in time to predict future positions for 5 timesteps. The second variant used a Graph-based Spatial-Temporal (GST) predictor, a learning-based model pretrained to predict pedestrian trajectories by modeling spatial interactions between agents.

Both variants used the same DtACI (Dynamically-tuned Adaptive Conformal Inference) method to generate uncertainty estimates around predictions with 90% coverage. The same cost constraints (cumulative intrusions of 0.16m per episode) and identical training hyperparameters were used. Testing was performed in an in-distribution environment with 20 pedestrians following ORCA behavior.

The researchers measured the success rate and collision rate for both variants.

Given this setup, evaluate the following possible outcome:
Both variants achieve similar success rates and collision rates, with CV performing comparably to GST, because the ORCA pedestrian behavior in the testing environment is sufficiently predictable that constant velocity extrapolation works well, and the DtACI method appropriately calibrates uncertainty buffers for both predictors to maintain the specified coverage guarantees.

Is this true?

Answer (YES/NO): YES